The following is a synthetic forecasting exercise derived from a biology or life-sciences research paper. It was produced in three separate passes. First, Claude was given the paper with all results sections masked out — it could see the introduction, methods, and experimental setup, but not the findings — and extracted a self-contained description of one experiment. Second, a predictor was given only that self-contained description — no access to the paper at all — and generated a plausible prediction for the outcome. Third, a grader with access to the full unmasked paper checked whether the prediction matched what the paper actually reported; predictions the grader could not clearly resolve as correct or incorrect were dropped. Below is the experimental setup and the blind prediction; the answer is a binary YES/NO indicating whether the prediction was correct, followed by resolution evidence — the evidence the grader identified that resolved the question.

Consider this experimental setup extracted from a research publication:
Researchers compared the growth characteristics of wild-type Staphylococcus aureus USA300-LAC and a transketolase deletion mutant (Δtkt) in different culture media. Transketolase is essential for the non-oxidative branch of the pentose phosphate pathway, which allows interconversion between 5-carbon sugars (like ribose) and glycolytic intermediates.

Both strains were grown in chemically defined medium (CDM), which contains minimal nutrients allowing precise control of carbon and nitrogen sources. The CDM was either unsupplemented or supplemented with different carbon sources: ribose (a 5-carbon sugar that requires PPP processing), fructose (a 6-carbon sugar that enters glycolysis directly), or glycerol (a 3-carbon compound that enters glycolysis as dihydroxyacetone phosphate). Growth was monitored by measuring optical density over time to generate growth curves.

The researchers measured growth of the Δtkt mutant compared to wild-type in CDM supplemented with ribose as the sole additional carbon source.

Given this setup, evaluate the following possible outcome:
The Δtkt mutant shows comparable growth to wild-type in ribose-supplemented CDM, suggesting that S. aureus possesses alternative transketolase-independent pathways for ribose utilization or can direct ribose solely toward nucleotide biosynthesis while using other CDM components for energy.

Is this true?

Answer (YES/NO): NO